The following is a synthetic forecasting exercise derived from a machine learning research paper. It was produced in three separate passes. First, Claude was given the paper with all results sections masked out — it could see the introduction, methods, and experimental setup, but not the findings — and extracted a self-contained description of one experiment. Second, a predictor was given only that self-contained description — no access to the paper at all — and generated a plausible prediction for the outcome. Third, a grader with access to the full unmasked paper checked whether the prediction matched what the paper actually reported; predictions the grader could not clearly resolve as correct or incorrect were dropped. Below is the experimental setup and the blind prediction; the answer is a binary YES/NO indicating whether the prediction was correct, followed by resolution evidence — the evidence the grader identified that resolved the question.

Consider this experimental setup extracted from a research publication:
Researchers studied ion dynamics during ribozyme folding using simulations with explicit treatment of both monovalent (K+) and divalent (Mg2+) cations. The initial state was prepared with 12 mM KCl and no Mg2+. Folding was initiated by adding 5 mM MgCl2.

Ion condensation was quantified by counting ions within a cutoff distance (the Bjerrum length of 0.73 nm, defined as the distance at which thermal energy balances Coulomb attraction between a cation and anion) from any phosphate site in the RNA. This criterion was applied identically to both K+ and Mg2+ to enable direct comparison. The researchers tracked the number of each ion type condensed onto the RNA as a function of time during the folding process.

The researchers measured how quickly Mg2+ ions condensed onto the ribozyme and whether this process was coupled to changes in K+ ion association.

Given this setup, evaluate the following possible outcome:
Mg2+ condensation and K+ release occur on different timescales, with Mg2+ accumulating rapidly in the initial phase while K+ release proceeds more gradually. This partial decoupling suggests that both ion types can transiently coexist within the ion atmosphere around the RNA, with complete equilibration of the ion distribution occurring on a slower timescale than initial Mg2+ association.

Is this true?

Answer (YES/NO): NO